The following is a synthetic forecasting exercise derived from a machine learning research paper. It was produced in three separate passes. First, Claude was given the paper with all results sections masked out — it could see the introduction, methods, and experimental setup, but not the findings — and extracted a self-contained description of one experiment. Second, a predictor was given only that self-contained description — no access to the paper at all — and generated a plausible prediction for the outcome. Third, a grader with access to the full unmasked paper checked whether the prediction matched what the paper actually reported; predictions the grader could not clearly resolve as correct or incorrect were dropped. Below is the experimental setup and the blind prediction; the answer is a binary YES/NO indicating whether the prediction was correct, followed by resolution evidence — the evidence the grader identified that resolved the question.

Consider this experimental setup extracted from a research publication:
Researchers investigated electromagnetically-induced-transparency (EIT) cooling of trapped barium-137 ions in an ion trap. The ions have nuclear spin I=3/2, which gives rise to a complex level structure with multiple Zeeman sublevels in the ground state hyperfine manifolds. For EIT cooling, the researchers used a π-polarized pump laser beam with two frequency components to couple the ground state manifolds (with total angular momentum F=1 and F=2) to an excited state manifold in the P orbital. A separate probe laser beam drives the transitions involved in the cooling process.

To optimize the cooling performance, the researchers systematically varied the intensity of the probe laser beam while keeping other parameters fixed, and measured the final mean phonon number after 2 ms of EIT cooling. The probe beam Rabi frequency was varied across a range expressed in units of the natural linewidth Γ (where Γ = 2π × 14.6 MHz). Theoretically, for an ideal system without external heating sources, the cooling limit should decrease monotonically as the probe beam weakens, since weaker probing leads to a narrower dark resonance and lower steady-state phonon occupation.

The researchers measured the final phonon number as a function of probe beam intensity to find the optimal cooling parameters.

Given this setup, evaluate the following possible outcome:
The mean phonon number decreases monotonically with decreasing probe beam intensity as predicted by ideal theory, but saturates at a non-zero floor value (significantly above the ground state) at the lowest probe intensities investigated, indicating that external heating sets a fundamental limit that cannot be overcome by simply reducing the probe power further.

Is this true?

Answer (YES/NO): NO